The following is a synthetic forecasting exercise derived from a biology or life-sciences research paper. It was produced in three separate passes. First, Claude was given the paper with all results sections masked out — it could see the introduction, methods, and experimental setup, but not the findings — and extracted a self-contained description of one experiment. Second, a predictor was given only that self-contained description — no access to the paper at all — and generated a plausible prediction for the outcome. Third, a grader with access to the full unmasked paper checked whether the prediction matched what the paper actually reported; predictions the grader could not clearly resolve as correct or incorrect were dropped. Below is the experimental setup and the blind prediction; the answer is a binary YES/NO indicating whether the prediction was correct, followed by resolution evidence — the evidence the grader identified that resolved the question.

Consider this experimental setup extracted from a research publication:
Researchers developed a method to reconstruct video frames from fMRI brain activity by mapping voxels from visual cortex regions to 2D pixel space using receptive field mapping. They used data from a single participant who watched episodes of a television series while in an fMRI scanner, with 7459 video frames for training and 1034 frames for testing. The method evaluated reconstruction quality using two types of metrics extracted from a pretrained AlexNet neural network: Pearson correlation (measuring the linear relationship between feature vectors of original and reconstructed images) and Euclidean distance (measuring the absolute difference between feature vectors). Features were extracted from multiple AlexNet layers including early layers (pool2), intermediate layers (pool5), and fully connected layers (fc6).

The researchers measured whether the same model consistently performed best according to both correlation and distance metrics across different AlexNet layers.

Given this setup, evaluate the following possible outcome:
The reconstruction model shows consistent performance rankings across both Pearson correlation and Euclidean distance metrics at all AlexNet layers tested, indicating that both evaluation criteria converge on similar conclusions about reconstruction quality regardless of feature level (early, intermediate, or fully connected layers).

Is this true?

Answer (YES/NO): NO